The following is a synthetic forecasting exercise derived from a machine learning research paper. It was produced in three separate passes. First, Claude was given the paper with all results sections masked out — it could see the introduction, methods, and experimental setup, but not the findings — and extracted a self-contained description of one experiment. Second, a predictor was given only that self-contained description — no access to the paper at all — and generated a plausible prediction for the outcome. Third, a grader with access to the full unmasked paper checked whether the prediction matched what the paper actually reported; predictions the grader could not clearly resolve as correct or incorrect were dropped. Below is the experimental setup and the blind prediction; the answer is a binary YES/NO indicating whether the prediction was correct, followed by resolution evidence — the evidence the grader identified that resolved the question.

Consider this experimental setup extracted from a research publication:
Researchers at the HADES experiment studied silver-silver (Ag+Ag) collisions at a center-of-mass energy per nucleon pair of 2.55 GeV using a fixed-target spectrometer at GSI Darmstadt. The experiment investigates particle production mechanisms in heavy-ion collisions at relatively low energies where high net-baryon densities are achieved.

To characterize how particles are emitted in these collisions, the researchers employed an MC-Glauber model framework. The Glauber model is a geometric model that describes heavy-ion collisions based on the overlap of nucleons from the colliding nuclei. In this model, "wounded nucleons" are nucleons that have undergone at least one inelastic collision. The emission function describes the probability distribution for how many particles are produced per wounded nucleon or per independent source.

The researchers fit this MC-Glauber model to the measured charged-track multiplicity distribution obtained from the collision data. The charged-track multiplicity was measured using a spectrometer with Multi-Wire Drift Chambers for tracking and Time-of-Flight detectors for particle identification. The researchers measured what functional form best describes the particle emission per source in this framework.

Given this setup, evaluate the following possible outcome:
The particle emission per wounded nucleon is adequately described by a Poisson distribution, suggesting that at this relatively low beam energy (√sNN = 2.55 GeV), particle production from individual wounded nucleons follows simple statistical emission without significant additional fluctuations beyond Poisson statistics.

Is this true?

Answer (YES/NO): NO